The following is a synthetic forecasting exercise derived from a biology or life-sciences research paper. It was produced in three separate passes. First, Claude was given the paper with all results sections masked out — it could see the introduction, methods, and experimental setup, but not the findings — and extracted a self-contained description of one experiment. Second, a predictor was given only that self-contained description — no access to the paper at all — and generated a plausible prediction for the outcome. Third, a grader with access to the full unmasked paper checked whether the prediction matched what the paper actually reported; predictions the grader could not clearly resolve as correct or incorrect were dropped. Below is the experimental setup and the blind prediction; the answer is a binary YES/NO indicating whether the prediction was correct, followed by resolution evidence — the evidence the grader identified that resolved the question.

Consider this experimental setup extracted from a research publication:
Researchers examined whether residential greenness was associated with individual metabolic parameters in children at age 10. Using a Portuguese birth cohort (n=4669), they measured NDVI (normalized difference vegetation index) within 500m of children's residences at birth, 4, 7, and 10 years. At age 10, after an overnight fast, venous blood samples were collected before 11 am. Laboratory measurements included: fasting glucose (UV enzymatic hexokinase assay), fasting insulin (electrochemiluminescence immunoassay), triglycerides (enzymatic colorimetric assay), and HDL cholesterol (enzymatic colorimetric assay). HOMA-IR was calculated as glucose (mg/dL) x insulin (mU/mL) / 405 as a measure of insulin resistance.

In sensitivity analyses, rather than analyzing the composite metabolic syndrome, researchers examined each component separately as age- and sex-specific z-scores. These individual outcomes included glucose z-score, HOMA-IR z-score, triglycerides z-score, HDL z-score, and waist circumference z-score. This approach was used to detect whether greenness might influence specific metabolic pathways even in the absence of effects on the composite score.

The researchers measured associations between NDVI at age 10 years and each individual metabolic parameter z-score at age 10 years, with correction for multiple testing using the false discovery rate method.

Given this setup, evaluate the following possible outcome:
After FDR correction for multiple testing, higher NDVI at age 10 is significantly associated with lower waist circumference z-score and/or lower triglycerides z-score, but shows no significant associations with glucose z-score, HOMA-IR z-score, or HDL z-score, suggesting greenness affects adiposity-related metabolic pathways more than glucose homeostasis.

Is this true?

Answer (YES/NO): NO